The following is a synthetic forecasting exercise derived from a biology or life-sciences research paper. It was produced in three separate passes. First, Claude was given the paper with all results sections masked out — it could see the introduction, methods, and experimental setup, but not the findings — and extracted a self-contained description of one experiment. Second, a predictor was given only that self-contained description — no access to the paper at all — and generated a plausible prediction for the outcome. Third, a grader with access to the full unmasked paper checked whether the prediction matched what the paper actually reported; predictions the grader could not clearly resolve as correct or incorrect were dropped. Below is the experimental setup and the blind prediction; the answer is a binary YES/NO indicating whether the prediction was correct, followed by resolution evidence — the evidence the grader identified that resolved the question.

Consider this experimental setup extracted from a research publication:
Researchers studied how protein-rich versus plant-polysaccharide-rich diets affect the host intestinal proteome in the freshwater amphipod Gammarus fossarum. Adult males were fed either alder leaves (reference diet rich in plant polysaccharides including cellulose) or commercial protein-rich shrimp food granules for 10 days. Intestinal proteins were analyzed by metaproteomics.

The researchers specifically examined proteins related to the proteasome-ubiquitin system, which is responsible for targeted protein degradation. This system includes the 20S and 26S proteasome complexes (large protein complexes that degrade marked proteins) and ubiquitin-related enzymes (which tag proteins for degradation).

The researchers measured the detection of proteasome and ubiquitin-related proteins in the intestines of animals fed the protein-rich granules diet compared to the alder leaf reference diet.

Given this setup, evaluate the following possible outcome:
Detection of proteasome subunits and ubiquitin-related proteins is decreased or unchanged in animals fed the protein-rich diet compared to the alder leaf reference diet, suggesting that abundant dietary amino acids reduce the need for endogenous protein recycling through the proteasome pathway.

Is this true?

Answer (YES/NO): NO